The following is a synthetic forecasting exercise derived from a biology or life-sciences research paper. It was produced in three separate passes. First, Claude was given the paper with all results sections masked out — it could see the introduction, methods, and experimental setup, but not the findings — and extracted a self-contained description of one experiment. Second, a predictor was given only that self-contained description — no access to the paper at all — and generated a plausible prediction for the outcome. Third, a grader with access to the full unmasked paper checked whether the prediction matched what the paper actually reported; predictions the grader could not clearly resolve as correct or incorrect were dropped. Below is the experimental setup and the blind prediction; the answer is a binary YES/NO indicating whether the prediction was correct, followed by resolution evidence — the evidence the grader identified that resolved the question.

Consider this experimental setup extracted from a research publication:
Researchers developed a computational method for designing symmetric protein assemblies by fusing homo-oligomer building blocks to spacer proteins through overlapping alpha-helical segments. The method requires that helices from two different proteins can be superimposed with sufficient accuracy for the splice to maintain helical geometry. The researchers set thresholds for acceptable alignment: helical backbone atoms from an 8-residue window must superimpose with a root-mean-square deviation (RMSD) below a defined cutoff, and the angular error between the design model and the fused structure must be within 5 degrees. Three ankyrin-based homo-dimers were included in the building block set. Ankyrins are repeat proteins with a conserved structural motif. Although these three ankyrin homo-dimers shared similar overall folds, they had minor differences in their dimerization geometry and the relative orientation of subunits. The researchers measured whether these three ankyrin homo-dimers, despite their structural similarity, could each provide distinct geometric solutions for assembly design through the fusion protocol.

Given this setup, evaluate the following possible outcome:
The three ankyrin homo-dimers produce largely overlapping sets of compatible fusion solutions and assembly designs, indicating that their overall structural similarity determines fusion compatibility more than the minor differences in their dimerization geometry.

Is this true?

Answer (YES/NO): NO